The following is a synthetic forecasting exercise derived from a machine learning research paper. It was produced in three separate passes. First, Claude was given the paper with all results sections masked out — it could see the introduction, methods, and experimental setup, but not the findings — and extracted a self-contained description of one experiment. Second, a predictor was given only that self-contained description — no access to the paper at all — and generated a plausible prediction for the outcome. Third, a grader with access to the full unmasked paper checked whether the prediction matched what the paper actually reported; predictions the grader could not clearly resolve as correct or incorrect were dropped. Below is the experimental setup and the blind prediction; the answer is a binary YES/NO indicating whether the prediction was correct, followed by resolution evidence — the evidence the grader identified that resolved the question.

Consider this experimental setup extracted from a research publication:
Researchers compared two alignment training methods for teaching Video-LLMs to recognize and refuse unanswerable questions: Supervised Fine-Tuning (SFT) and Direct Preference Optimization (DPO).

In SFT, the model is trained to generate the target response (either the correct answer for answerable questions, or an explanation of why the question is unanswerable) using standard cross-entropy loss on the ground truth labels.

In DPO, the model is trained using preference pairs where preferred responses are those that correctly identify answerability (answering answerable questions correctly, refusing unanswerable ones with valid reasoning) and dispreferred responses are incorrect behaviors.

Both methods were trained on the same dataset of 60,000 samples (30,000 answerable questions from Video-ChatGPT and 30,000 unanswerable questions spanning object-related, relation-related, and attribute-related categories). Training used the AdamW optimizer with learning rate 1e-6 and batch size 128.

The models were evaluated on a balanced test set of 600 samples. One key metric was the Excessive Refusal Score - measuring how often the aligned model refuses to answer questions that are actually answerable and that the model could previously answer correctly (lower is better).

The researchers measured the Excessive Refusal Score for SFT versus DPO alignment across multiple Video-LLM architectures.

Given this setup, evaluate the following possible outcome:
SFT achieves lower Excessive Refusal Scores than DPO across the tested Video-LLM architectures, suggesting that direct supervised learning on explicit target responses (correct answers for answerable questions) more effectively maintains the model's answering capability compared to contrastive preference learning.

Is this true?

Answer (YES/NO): NO